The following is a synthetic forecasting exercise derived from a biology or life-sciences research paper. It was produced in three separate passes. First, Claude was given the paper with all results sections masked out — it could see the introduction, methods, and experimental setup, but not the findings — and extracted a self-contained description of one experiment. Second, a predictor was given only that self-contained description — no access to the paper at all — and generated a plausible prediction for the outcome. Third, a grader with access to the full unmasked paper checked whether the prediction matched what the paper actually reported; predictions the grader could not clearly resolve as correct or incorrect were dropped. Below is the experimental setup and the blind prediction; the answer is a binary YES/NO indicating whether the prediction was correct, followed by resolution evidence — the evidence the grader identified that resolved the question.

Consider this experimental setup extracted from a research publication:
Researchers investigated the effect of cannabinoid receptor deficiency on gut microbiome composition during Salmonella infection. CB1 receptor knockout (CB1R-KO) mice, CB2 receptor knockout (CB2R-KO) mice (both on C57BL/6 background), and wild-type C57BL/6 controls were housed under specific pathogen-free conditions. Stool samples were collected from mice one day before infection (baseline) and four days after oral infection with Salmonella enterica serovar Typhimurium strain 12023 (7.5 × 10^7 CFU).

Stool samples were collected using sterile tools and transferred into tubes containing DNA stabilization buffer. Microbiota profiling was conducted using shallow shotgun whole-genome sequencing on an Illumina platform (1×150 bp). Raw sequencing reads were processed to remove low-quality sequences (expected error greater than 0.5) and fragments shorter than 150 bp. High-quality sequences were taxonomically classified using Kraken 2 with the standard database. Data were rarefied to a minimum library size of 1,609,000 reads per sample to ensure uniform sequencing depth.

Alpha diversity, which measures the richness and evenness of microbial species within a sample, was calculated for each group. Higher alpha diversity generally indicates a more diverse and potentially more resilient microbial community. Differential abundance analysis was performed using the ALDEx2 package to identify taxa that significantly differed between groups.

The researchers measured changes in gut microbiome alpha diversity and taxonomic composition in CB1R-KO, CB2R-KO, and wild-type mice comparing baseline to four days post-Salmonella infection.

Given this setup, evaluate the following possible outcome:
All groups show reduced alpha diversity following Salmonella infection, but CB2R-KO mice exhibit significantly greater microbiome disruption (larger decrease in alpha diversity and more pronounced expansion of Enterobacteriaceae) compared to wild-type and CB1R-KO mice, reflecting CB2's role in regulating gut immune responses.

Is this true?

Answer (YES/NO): NO